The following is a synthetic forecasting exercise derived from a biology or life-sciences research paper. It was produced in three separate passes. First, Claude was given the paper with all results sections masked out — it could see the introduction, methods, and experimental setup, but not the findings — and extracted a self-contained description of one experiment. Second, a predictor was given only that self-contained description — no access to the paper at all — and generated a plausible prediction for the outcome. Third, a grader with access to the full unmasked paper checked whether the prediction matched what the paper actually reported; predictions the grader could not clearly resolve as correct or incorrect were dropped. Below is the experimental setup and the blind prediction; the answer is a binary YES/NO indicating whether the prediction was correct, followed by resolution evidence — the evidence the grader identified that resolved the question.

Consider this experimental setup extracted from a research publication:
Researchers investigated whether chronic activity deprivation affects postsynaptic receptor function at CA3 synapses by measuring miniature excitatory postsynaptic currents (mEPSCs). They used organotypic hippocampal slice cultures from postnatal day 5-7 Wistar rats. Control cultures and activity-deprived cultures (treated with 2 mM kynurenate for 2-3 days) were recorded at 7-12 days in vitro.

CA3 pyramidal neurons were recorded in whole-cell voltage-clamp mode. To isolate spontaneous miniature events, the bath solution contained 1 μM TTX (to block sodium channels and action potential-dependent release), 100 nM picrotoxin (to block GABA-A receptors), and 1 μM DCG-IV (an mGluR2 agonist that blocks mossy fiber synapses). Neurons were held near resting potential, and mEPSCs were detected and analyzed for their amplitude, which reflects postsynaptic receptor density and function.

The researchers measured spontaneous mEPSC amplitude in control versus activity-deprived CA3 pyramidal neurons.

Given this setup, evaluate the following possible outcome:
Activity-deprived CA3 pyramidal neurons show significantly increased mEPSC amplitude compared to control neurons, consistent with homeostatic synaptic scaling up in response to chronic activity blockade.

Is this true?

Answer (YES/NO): YES